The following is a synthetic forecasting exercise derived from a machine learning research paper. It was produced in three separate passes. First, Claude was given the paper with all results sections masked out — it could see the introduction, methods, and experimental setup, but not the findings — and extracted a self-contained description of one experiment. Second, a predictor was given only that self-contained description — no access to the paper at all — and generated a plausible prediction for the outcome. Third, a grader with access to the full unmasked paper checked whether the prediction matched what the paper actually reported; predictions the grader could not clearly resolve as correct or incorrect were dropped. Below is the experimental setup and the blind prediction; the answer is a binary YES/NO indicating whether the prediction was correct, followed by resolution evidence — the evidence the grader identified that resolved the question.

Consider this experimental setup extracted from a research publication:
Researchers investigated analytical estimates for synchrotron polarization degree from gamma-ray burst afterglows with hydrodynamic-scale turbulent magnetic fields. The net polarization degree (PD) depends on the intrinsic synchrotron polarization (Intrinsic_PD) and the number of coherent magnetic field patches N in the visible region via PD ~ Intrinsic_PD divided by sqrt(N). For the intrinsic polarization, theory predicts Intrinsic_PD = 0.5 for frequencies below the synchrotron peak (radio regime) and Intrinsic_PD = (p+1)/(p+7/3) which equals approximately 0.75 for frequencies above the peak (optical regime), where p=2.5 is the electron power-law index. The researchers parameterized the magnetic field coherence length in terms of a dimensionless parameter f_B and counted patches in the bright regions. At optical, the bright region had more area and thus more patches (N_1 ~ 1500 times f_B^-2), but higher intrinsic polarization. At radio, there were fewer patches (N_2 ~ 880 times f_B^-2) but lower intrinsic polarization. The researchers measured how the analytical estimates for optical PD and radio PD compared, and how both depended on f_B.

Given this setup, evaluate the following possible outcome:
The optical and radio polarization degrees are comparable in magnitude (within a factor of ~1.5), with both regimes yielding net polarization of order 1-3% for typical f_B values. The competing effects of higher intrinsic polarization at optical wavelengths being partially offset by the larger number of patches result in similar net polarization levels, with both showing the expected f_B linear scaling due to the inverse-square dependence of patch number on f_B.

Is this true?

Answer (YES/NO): YES